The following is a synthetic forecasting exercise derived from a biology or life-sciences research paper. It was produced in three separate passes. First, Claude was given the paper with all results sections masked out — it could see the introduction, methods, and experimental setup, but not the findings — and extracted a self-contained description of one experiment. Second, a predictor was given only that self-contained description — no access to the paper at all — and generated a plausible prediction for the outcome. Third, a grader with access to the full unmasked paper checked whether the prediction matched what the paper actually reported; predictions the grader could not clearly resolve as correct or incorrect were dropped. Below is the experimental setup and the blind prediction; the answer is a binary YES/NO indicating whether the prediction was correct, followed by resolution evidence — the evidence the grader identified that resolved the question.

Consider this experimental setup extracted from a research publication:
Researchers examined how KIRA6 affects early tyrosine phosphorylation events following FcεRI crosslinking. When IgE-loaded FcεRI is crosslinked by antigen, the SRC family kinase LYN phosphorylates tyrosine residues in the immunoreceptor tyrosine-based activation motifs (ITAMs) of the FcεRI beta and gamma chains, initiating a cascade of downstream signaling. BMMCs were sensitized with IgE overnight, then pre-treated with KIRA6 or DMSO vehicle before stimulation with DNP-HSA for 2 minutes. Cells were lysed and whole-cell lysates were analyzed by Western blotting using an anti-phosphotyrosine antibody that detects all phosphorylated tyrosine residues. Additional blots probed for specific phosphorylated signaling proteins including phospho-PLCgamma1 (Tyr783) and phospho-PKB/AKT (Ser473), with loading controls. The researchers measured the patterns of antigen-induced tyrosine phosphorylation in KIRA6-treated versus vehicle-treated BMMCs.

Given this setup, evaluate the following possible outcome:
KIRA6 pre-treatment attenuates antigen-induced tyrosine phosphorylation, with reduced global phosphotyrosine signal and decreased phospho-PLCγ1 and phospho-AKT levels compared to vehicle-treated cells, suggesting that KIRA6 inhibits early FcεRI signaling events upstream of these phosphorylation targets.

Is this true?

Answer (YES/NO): YES